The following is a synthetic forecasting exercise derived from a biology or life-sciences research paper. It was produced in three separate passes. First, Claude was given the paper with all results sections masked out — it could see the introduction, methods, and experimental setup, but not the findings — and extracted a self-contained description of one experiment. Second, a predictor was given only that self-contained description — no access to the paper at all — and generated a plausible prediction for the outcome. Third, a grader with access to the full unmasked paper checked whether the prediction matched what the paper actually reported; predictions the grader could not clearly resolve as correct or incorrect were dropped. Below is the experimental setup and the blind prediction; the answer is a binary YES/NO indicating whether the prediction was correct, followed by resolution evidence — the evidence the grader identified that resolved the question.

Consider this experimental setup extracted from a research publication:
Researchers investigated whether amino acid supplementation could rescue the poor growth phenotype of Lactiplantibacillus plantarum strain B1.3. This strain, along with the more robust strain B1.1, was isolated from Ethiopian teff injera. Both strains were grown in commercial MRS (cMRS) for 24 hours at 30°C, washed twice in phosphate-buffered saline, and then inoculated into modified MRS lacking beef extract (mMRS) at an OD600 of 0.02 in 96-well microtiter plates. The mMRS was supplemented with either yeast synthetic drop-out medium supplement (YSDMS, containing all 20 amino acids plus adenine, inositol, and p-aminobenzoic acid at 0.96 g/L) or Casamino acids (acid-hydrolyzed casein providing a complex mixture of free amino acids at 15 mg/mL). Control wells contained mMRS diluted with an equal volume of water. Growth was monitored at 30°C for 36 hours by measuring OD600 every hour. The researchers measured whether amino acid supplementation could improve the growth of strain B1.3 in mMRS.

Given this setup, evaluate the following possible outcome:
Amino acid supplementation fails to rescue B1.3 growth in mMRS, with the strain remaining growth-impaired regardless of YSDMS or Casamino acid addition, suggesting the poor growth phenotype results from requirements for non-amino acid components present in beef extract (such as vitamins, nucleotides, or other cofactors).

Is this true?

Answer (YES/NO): NO